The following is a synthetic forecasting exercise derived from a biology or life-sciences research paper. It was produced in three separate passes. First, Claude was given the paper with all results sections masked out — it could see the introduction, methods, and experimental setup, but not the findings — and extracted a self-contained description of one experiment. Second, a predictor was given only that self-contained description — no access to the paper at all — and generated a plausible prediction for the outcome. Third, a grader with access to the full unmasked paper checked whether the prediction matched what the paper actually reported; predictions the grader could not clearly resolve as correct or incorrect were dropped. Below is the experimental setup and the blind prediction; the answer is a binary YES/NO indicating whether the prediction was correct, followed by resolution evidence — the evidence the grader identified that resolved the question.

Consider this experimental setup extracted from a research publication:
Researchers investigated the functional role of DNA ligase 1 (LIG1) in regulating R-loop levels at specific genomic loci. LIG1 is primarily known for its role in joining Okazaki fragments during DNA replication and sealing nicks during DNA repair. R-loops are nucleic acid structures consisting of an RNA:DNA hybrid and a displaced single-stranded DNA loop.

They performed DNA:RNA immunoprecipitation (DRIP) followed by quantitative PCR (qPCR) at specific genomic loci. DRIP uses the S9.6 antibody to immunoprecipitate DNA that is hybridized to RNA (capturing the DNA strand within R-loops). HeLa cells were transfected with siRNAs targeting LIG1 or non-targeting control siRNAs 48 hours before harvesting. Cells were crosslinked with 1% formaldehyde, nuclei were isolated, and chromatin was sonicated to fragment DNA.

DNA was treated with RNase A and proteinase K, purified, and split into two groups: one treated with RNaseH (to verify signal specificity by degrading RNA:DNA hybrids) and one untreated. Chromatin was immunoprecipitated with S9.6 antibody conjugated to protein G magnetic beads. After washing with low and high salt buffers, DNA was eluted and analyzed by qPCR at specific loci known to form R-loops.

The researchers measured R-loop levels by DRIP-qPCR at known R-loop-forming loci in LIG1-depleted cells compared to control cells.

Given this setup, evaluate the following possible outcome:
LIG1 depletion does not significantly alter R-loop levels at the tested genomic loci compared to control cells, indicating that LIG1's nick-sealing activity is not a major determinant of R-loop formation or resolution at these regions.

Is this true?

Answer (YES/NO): NO